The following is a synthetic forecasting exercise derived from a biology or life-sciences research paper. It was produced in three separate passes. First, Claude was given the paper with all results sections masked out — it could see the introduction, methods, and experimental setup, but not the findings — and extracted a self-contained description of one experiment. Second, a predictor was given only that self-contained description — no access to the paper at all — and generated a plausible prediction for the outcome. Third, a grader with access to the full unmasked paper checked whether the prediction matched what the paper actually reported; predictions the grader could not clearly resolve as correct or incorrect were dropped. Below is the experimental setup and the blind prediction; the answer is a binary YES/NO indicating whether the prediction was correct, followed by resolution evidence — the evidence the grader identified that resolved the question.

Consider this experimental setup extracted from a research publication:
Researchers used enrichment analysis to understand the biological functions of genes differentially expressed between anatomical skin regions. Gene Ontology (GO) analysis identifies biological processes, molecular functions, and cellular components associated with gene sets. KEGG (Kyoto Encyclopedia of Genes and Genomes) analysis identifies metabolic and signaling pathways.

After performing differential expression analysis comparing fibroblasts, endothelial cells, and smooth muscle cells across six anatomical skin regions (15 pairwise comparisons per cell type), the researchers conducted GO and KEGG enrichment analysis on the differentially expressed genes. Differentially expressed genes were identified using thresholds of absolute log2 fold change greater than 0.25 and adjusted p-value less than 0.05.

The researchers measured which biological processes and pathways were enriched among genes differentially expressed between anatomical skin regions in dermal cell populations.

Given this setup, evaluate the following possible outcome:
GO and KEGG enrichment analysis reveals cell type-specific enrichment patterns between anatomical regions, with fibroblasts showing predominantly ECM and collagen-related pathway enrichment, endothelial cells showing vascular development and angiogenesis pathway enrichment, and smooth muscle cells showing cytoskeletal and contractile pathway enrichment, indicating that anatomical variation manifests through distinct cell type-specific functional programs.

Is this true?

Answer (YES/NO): NO